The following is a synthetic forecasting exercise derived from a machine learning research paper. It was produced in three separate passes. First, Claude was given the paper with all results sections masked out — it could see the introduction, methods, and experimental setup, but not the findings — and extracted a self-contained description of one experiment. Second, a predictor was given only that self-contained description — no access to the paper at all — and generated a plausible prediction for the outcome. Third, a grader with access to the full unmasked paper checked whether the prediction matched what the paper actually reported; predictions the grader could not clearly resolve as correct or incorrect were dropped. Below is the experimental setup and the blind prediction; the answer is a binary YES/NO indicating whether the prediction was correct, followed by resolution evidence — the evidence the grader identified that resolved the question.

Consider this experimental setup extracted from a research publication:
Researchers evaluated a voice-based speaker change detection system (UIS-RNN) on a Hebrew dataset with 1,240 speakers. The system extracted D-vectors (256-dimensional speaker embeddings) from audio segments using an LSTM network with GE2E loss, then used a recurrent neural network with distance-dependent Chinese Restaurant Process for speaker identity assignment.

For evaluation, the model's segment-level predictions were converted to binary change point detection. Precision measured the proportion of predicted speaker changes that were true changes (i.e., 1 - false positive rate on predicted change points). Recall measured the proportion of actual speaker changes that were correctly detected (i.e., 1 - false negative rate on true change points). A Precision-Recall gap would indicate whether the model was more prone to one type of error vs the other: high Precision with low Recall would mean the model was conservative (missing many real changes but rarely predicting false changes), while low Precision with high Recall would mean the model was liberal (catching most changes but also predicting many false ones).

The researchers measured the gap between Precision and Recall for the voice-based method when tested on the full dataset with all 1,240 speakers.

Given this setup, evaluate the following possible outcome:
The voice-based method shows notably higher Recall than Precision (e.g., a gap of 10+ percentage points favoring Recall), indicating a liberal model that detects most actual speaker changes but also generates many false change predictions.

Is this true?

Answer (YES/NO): NO